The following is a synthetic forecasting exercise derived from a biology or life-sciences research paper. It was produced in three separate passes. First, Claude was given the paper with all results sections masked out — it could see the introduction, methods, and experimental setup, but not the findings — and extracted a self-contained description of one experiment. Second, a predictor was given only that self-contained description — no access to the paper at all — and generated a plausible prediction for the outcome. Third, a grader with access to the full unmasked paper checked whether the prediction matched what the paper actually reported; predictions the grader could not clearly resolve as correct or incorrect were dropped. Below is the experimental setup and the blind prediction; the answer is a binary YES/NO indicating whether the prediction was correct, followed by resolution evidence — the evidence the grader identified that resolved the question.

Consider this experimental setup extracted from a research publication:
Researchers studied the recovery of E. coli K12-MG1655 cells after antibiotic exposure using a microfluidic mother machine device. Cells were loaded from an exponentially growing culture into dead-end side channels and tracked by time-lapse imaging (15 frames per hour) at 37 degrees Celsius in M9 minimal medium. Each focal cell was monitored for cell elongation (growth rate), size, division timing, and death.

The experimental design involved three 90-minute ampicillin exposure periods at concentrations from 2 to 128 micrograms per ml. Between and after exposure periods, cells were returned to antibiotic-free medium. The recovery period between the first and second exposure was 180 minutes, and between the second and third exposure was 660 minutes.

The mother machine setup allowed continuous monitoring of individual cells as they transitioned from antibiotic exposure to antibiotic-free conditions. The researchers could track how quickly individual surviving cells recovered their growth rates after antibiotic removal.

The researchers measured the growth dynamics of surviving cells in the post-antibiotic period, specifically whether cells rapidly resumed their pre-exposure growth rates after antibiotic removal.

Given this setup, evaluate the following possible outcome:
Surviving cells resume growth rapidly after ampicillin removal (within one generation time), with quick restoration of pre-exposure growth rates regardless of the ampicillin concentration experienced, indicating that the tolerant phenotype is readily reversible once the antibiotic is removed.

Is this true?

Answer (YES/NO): NO